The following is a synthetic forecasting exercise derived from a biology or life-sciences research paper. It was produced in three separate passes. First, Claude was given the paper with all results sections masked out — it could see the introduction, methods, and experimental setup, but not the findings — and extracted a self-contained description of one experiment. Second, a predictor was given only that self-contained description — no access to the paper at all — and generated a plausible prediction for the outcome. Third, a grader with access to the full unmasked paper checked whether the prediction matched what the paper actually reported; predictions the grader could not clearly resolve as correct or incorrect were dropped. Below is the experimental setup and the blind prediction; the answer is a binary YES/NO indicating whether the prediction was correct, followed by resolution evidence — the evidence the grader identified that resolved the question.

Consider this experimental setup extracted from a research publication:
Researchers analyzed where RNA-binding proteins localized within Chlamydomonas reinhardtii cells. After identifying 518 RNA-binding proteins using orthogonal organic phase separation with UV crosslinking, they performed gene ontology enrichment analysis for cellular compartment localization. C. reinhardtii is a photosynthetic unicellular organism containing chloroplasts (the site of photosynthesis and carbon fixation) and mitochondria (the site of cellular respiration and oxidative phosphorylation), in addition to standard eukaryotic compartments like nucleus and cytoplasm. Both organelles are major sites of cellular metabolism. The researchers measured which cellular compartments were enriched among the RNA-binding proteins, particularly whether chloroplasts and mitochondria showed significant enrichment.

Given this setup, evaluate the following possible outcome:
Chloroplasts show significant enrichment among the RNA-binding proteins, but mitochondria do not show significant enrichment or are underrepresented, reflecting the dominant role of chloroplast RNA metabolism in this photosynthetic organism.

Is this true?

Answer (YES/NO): NO